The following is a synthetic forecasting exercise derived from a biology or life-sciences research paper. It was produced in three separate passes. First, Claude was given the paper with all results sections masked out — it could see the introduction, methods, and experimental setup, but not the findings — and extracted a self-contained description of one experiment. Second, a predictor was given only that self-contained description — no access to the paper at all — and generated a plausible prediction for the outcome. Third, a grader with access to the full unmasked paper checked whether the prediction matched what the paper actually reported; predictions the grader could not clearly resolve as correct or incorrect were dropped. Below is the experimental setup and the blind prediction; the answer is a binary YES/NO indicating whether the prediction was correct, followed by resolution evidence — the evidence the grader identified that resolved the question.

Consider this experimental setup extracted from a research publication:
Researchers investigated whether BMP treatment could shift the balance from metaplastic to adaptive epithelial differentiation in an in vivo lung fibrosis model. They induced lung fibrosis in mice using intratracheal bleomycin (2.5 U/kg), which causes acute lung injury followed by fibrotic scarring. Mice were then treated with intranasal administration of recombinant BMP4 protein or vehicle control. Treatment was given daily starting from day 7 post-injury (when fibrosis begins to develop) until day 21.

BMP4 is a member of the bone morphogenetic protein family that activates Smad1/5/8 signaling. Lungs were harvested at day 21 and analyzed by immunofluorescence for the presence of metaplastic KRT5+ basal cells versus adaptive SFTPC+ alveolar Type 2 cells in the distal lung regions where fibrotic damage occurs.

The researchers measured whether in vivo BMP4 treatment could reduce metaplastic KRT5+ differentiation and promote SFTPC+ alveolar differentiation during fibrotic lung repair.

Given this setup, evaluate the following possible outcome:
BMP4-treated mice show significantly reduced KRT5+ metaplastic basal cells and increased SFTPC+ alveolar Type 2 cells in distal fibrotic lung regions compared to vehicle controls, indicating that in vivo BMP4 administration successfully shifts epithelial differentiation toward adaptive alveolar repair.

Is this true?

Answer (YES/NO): YES